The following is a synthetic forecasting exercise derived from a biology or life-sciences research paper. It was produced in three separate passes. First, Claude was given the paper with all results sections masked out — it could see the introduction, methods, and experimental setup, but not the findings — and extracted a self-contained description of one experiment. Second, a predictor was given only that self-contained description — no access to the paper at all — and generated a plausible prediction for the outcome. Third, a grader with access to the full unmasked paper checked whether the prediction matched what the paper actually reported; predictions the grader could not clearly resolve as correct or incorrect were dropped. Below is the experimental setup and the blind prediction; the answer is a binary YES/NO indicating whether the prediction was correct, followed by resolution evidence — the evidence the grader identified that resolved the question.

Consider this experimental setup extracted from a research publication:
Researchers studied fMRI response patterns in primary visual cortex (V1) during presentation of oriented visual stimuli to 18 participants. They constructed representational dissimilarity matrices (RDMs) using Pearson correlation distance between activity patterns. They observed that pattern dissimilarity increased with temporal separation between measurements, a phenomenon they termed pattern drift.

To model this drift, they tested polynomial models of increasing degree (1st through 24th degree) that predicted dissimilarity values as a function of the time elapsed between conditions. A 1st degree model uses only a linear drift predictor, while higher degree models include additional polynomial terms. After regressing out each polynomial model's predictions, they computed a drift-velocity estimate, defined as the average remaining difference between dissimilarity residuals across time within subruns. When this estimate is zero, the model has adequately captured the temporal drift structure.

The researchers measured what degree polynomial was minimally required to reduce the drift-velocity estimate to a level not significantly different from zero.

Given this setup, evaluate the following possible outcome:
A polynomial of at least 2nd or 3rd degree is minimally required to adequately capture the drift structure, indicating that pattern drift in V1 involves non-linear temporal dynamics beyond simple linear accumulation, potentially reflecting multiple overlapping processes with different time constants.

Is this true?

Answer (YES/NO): NO